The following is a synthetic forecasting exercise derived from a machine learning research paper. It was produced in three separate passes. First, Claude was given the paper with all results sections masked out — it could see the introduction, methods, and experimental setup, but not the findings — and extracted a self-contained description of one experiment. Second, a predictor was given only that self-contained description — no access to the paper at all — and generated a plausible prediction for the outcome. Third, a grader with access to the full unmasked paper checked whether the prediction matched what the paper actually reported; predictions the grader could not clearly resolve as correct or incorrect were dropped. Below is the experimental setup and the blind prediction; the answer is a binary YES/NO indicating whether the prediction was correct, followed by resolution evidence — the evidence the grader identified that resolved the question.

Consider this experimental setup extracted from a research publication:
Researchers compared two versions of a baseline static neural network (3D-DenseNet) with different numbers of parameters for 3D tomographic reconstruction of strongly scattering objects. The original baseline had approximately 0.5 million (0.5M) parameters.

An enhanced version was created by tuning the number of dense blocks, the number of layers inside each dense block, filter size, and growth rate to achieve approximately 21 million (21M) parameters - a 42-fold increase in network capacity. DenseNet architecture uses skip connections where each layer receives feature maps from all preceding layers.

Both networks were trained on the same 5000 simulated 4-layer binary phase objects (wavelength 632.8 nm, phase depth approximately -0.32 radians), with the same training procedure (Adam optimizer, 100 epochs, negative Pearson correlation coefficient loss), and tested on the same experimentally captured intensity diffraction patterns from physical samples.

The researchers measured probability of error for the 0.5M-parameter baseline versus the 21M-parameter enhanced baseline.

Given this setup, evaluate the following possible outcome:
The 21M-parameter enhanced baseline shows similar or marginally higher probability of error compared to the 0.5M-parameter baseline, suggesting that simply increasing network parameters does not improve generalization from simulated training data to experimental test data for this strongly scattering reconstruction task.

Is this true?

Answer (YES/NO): NO